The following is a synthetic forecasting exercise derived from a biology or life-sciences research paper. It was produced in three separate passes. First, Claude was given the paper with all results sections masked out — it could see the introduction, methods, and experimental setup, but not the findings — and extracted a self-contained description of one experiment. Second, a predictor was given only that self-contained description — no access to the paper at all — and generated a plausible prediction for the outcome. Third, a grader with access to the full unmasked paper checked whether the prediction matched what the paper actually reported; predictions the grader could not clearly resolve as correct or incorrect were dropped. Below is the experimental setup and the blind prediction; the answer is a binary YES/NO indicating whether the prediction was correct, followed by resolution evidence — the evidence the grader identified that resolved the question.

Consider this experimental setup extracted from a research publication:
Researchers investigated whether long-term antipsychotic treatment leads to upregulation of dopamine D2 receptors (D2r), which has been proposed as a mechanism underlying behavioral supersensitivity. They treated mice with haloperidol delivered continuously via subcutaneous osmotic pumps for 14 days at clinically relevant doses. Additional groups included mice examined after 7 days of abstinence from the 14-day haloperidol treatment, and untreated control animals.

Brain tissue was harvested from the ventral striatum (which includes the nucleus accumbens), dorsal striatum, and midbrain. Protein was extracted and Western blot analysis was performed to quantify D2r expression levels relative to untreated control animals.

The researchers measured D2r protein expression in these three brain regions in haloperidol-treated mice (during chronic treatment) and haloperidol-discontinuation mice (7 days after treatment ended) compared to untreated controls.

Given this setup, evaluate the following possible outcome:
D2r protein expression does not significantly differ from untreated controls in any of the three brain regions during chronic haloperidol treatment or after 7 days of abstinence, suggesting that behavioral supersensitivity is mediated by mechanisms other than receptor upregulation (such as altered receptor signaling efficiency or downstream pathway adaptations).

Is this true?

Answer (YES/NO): YES